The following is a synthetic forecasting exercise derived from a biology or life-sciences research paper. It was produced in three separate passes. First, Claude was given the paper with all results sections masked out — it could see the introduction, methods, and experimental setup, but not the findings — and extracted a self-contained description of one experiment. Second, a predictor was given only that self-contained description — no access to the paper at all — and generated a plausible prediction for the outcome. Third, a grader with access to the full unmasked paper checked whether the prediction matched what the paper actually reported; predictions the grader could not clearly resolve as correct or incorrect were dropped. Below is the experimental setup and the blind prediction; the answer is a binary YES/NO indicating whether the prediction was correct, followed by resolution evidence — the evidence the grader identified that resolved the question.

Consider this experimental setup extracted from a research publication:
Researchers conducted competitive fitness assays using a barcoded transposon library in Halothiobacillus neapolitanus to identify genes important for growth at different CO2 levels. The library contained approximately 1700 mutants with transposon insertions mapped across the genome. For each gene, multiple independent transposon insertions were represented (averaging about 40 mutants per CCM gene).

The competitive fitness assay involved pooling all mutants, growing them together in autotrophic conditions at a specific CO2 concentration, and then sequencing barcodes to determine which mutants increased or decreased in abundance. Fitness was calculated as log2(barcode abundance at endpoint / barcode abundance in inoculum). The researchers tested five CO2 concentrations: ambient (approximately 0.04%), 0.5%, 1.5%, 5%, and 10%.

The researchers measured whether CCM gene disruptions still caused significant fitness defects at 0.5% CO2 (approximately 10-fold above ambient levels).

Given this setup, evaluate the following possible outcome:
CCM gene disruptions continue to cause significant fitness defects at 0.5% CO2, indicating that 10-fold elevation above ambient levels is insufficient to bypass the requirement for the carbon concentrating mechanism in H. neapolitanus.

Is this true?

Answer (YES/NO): YES